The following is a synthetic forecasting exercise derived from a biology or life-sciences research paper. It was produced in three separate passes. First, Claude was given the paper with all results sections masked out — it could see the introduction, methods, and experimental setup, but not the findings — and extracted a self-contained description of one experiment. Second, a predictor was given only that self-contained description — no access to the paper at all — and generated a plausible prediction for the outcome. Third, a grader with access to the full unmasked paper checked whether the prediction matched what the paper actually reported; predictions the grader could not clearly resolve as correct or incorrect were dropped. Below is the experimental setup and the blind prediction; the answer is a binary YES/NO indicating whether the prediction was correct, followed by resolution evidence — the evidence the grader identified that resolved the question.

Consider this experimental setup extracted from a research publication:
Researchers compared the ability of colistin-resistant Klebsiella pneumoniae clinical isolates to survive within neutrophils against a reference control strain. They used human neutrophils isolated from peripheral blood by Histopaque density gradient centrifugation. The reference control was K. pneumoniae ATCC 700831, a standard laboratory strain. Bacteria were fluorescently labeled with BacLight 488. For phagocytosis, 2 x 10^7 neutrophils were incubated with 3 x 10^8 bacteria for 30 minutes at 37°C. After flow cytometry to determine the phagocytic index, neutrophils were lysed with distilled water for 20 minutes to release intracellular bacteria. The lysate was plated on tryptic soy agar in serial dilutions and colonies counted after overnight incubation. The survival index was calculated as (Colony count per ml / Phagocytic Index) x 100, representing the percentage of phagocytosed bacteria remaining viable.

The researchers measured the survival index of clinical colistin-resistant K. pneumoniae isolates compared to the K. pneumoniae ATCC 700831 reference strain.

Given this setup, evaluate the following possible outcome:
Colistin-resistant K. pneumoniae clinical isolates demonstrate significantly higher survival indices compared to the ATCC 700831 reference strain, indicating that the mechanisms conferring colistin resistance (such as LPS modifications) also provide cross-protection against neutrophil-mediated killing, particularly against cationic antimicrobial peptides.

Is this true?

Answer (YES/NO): NO